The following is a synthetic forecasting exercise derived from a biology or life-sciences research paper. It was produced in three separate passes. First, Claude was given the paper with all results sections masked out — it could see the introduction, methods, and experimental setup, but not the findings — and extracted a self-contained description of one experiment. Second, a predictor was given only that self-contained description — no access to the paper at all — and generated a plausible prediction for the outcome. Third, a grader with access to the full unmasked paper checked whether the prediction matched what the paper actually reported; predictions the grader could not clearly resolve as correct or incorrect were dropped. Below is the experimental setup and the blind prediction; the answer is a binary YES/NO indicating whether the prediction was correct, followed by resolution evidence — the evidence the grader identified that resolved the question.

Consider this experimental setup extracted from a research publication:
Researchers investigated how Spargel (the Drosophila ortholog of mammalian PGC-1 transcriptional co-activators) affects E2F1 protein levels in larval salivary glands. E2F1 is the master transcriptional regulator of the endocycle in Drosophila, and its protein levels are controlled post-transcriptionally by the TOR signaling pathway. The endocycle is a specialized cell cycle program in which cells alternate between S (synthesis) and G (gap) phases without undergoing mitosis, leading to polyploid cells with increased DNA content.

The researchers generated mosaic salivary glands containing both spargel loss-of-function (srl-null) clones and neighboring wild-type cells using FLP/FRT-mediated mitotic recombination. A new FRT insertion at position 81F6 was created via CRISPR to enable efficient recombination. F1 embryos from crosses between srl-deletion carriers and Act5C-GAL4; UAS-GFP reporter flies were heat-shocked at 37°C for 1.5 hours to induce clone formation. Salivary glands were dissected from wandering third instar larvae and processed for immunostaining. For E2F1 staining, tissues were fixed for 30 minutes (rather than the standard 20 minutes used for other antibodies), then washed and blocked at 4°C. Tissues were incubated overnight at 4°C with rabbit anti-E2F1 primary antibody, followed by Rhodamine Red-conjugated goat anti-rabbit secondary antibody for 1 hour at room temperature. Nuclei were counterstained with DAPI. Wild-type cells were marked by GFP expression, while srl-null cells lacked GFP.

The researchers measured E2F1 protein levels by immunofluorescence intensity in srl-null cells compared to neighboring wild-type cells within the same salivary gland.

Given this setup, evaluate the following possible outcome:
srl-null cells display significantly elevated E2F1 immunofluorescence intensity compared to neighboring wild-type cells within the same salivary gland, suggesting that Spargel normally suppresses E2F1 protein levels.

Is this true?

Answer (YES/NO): NO